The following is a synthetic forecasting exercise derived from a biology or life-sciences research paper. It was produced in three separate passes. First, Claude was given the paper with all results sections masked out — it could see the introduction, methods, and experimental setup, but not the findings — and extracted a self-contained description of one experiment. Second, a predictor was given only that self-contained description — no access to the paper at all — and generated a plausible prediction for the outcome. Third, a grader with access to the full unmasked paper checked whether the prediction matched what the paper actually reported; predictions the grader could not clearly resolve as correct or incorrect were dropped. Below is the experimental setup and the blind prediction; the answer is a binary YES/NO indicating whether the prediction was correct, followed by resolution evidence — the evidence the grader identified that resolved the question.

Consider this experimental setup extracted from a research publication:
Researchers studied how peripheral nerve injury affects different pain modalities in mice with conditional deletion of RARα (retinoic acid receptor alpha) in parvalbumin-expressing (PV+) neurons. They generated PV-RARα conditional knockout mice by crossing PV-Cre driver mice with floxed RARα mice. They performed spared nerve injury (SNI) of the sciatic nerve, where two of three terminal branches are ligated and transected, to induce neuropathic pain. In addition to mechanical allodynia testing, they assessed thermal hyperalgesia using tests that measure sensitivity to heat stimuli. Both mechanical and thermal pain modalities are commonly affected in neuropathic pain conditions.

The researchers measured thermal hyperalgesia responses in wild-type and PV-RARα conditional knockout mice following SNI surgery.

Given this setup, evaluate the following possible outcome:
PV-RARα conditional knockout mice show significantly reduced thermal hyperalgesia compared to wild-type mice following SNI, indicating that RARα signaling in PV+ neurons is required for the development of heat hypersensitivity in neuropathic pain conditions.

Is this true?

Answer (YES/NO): NO